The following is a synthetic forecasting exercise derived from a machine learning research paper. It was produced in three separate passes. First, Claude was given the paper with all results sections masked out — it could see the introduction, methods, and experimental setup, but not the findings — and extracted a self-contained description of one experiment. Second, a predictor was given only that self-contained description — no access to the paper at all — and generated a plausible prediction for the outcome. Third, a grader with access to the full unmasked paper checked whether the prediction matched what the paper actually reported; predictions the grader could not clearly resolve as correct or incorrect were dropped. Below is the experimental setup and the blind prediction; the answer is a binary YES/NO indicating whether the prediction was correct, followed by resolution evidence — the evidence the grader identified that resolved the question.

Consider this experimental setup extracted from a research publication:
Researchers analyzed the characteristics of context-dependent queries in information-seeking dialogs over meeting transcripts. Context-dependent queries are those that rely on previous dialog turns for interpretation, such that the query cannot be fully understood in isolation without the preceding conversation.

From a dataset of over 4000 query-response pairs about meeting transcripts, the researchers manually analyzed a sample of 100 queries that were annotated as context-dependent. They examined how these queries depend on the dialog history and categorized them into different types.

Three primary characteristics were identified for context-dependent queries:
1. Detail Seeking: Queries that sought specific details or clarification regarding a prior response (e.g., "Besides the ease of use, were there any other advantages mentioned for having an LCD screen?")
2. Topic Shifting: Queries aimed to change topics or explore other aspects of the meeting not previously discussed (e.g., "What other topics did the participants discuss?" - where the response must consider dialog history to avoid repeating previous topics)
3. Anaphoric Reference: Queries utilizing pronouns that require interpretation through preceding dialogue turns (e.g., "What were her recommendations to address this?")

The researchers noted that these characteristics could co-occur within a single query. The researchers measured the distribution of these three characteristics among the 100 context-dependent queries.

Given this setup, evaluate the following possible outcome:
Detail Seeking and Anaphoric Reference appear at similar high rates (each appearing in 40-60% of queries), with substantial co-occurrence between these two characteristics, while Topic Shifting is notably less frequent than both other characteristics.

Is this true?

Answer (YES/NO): NO